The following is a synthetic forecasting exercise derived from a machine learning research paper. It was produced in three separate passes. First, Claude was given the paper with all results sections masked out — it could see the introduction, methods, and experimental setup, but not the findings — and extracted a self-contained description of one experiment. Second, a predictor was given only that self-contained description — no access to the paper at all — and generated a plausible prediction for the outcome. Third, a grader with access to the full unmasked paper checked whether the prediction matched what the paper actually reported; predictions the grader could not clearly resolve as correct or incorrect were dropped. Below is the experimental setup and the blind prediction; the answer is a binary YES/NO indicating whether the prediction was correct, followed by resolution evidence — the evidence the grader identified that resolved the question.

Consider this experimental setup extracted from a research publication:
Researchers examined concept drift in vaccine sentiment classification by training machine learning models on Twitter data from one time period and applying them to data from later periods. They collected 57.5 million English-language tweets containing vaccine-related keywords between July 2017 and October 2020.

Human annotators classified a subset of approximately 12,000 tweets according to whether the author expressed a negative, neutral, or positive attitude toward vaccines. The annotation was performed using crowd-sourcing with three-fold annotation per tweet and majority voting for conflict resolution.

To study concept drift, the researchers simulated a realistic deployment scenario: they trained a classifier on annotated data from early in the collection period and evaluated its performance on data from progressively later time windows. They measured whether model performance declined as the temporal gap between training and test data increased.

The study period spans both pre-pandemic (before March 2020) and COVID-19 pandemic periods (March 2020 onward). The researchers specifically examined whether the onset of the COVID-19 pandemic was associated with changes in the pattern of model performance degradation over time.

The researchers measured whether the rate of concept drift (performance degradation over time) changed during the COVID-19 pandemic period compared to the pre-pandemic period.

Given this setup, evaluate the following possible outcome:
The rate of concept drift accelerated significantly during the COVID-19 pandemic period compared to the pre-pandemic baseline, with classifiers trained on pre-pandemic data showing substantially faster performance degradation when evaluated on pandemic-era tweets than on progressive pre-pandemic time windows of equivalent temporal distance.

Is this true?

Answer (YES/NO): YES